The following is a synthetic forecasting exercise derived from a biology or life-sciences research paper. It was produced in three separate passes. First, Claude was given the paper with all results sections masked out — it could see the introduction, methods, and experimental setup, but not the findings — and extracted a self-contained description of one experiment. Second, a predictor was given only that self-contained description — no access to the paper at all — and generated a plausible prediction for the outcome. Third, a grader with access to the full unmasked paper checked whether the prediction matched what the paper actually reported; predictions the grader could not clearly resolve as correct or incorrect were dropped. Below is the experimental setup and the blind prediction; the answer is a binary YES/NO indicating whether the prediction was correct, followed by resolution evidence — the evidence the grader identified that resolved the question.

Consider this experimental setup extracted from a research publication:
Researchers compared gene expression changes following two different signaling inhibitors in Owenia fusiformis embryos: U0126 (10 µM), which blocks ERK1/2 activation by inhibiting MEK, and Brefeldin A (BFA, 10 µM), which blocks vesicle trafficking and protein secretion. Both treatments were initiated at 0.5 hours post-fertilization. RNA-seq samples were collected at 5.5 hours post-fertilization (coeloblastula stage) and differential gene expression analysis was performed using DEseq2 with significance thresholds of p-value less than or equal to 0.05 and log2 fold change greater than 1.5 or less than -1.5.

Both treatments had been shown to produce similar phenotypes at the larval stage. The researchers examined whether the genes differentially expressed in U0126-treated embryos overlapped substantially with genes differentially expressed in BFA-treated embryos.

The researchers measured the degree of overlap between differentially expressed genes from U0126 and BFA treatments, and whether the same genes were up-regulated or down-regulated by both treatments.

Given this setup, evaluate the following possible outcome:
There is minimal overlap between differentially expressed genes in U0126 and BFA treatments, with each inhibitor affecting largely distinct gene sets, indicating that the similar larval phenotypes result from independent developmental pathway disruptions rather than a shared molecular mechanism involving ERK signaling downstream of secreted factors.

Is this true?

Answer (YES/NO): NO